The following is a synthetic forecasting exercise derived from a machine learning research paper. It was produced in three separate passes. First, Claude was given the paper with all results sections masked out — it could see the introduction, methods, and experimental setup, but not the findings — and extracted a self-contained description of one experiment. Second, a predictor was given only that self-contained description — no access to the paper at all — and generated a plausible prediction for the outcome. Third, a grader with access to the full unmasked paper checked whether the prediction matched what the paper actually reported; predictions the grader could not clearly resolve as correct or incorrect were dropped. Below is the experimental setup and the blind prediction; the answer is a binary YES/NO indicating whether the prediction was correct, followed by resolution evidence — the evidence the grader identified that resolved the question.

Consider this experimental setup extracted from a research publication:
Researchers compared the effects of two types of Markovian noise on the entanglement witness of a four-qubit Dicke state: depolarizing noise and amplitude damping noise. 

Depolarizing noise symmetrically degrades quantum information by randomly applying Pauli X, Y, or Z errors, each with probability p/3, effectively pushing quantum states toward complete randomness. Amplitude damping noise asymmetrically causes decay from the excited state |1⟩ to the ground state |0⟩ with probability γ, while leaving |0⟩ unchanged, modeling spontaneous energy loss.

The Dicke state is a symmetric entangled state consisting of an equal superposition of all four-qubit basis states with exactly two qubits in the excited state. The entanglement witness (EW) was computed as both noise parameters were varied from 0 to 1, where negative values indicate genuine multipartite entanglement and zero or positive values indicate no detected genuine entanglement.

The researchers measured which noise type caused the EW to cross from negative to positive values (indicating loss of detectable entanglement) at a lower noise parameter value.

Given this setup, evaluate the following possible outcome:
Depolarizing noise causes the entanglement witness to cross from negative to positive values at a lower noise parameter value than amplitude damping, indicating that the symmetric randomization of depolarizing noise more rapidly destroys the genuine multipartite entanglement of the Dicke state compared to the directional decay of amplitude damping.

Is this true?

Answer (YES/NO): YES